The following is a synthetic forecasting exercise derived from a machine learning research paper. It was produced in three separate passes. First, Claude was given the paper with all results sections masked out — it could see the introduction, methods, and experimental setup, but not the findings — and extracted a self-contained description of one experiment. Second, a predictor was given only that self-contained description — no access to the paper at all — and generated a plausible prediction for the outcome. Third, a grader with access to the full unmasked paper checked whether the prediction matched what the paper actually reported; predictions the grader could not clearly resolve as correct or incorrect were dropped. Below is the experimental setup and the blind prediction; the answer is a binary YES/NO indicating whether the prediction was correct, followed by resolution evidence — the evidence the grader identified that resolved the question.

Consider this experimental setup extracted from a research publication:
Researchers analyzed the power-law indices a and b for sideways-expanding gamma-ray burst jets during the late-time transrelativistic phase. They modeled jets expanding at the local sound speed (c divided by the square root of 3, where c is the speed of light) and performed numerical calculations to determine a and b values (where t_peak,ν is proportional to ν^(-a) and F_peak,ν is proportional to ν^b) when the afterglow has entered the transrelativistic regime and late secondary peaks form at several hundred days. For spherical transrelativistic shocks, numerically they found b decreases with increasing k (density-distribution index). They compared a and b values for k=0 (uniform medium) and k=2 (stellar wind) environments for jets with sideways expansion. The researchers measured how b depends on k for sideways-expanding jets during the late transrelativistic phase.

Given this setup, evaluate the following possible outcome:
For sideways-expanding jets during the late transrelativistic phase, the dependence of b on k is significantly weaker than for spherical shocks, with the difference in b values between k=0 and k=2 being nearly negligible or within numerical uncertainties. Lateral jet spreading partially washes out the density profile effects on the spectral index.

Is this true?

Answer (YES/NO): NO